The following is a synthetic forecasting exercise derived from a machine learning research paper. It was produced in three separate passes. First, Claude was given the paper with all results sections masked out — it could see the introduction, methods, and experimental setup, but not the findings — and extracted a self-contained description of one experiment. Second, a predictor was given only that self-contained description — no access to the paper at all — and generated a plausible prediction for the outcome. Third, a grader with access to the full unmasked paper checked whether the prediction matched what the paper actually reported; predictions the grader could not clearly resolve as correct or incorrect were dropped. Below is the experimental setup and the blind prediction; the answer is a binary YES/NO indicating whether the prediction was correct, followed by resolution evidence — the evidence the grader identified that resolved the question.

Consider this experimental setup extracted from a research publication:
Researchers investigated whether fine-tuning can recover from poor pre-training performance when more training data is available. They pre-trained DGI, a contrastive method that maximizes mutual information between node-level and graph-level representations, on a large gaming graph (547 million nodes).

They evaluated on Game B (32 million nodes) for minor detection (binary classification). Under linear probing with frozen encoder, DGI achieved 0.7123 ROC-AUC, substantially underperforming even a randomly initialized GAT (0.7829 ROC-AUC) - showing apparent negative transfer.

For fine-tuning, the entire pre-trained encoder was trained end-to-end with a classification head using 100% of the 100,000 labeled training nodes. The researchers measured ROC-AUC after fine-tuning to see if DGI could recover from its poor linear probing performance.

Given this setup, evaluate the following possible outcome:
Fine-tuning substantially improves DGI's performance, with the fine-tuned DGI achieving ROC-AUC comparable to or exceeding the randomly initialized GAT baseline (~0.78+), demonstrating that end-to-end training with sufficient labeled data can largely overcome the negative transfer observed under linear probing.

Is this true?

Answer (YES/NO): NO